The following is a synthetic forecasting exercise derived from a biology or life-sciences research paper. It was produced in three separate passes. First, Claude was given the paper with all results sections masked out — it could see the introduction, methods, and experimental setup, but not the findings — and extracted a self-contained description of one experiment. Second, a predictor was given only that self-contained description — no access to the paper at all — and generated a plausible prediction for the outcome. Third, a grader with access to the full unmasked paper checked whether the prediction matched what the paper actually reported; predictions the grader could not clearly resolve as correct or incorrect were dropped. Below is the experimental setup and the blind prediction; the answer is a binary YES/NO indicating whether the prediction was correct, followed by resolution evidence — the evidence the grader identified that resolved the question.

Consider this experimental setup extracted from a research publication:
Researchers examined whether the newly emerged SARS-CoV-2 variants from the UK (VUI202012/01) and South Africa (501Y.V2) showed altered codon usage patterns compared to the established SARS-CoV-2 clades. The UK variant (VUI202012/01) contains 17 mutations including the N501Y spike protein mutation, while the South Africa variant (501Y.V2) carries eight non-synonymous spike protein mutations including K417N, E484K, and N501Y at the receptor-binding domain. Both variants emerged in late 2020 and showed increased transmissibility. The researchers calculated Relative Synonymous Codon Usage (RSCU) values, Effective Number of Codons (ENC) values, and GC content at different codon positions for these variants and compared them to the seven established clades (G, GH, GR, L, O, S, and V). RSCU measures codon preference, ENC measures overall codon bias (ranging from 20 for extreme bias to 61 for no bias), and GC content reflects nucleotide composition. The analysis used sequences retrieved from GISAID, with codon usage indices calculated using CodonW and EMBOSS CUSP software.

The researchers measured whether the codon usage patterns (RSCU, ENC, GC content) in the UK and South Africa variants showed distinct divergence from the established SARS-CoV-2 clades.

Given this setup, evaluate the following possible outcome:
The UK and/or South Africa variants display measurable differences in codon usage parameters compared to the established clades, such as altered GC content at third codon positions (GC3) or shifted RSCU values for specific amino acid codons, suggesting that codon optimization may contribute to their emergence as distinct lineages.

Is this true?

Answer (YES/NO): NO